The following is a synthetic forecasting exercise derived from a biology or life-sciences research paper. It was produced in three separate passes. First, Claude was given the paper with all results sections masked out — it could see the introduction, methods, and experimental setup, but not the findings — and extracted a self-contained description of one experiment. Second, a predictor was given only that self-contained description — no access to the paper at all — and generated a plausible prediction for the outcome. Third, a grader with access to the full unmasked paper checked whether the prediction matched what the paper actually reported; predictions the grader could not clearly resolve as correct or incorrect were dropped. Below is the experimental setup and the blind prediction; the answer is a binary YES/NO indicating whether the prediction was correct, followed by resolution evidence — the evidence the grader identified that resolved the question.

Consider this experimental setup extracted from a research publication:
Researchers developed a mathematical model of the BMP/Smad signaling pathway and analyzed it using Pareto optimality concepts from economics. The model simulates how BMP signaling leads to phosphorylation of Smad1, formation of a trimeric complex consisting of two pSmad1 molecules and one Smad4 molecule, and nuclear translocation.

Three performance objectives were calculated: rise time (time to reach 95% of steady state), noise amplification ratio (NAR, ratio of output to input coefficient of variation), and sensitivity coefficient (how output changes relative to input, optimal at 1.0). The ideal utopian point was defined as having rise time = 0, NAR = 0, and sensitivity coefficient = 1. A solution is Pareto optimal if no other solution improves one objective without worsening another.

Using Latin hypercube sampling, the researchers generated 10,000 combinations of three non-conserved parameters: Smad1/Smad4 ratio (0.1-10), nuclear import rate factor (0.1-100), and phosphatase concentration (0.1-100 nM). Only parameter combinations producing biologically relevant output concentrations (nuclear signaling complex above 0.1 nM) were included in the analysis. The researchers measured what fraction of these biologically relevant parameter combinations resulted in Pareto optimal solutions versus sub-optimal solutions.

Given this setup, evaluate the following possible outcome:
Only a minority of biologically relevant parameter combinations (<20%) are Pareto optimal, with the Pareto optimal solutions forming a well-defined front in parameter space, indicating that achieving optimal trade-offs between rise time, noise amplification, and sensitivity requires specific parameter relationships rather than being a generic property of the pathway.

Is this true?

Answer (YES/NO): NO